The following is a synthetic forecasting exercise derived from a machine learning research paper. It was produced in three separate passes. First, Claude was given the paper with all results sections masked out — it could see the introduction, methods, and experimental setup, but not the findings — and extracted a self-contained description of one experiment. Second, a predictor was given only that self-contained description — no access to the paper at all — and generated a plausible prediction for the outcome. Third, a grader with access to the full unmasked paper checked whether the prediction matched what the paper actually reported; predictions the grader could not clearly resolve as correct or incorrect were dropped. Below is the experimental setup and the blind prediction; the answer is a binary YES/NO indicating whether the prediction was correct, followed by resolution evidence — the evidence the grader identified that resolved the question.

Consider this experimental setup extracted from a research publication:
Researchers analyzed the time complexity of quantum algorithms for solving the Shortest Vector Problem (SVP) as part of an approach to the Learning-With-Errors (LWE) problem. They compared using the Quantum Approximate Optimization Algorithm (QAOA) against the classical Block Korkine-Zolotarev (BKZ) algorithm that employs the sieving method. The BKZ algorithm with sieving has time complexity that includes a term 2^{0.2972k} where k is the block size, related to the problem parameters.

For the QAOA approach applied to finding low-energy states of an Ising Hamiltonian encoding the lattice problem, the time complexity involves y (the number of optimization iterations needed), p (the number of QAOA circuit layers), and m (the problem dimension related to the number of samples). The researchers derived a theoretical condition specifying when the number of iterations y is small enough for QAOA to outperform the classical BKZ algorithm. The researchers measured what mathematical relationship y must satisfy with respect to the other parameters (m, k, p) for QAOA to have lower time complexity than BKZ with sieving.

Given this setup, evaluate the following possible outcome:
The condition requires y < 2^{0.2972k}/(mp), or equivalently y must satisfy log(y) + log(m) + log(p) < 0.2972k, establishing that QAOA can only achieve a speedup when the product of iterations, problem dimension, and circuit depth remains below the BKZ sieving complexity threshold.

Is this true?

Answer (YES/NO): NO